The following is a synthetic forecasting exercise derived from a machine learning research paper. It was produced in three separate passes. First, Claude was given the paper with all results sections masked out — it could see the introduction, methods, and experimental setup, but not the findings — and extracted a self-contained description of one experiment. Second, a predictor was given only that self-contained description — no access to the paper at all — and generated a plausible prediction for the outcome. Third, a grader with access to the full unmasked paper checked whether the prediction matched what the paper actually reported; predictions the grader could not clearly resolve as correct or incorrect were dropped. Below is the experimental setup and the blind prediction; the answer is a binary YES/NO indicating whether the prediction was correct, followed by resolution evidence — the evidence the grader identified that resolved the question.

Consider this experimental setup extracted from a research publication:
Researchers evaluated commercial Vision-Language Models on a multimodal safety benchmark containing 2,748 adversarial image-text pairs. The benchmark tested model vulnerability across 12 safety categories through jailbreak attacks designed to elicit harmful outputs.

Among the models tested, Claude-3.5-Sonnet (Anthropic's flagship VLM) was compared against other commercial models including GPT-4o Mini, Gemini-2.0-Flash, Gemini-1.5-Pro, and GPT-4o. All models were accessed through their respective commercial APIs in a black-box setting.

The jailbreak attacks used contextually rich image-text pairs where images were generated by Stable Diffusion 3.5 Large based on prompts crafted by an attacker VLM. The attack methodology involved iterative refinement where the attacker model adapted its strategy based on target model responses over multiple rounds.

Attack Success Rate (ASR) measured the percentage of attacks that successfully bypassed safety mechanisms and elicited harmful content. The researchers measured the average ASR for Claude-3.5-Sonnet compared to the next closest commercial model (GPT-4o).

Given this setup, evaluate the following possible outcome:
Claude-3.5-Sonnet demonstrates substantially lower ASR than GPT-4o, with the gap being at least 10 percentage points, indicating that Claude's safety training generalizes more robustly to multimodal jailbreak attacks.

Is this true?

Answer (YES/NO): YES